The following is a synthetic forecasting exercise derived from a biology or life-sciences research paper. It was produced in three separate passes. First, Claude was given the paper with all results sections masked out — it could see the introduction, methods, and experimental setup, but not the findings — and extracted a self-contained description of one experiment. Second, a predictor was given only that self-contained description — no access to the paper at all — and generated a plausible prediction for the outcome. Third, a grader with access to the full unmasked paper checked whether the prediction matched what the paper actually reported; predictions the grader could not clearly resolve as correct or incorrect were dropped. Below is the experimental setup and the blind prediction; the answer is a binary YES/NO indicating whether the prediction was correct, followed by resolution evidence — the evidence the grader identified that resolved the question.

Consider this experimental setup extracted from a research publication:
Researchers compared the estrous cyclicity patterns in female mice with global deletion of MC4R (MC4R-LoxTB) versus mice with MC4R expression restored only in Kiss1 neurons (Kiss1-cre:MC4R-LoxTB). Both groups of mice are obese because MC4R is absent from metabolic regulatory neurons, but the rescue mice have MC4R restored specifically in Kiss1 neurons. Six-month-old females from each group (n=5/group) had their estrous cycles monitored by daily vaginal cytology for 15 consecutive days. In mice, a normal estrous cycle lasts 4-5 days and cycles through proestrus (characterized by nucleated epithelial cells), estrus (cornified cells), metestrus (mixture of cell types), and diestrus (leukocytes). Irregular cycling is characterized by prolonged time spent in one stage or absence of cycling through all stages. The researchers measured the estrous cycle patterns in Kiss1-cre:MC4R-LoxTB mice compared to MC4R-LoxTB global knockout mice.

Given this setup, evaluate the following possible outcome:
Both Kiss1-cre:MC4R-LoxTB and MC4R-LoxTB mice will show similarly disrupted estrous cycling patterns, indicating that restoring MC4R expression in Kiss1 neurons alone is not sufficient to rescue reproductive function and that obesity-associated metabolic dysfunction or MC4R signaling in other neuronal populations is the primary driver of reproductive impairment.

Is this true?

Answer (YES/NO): NO